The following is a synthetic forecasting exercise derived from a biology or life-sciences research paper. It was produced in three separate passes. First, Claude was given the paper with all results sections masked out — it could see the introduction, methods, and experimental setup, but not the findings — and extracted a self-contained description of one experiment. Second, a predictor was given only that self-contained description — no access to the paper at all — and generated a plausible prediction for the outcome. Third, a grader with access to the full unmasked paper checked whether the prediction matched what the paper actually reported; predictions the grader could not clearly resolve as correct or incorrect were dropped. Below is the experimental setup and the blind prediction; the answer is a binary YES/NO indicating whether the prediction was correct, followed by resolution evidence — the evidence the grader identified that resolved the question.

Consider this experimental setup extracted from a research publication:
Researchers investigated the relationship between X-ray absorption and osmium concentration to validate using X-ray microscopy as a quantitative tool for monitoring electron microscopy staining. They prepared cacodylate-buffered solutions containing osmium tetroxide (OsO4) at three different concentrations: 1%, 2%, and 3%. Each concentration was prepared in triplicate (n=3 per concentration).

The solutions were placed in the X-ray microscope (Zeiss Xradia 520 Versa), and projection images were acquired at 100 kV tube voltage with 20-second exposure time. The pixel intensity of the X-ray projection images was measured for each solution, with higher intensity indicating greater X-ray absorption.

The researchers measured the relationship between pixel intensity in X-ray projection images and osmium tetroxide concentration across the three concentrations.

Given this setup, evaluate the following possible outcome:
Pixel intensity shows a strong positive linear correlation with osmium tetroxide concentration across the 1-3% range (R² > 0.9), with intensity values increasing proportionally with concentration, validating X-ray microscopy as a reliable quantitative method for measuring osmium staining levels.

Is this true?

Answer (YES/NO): YES